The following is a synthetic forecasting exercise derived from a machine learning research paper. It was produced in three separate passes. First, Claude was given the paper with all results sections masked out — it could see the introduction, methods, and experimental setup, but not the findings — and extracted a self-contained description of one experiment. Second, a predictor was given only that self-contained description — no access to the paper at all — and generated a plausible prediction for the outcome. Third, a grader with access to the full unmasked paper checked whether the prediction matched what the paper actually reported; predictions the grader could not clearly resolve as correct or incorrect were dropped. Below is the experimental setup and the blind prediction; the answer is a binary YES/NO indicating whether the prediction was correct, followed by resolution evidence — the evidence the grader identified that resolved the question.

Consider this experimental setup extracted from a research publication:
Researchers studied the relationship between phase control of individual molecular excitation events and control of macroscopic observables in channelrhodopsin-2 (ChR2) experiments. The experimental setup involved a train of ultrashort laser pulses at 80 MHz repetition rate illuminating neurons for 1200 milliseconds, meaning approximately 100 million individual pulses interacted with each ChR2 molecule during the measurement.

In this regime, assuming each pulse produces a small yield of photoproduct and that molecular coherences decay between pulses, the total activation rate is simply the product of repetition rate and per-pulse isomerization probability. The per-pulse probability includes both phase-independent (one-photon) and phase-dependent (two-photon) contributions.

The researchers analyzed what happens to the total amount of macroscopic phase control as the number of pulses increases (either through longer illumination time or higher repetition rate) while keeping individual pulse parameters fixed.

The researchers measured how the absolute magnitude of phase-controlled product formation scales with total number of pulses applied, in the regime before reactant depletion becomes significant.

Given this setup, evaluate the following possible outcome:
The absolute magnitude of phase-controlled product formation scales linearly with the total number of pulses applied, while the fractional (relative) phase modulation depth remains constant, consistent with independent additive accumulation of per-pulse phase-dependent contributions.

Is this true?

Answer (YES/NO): YES